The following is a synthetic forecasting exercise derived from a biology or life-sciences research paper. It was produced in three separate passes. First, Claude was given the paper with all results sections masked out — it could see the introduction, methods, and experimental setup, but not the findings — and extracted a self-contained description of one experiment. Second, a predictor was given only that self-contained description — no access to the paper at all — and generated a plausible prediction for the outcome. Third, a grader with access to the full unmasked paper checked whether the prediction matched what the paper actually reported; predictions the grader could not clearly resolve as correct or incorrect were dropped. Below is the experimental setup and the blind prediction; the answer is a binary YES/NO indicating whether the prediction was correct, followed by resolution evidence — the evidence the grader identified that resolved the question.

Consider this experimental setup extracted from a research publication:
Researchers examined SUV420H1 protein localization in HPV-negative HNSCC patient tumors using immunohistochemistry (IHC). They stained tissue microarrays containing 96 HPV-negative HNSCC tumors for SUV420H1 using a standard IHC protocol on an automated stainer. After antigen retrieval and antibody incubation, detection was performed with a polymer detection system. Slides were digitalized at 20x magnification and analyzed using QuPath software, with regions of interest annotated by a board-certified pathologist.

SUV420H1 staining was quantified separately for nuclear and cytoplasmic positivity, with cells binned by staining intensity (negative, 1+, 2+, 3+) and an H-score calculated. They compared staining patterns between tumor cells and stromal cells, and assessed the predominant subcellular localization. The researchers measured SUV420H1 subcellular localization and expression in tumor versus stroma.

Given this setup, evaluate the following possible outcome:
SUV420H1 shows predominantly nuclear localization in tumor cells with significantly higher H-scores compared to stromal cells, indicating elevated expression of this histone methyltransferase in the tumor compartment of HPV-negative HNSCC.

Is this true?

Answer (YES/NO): YES